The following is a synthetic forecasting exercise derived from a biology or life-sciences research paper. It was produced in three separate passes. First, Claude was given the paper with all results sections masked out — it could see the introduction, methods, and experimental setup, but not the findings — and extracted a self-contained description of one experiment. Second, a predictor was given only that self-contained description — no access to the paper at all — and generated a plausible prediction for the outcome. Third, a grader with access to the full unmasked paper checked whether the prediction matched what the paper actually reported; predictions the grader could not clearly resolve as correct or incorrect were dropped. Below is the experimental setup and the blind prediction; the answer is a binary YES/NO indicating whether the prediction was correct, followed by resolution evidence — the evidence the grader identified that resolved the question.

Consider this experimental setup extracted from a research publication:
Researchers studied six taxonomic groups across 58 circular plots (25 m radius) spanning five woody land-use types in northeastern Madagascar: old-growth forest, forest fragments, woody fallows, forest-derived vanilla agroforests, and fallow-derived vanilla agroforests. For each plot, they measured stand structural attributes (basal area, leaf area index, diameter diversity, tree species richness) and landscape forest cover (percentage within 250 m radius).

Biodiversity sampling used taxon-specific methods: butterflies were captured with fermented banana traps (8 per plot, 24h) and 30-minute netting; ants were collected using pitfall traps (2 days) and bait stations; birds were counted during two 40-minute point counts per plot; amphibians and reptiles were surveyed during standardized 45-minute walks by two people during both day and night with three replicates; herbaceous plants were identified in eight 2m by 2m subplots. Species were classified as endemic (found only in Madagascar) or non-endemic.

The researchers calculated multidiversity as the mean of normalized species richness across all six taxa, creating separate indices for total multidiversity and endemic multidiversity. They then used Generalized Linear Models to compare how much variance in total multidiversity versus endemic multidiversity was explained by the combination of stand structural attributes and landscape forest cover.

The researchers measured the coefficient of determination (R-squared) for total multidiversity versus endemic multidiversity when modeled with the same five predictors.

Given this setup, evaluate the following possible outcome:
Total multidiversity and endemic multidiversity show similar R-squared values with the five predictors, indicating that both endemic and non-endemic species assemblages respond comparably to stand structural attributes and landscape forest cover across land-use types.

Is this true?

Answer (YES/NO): NO